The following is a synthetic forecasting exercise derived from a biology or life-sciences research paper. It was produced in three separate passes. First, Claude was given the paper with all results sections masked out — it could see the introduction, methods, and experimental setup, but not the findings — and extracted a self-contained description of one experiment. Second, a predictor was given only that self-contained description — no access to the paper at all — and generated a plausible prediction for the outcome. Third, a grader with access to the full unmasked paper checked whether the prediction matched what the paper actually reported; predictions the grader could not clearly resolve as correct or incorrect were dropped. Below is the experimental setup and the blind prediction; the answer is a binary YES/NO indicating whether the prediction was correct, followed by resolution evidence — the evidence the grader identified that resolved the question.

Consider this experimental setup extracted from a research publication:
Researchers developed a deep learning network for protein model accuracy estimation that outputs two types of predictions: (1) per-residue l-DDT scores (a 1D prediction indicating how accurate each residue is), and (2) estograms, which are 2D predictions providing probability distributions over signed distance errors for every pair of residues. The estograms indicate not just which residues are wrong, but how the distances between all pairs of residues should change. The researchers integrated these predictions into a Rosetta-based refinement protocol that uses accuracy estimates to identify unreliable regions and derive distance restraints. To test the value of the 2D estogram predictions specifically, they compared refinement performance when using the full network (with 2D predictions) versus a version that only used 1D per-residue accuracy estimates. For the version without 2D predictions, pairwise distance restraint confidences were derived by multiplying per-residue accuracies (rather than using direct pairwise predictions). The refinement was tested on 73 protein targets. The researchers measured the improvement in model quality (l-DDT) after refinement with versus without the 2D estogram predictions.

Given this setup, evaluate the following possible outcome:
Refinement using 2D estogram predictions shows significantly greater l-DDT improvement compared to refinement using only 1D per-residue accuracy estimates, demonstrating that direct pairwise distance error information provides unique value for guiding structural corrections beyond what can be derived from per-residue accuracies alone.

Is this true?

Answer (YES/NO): YES